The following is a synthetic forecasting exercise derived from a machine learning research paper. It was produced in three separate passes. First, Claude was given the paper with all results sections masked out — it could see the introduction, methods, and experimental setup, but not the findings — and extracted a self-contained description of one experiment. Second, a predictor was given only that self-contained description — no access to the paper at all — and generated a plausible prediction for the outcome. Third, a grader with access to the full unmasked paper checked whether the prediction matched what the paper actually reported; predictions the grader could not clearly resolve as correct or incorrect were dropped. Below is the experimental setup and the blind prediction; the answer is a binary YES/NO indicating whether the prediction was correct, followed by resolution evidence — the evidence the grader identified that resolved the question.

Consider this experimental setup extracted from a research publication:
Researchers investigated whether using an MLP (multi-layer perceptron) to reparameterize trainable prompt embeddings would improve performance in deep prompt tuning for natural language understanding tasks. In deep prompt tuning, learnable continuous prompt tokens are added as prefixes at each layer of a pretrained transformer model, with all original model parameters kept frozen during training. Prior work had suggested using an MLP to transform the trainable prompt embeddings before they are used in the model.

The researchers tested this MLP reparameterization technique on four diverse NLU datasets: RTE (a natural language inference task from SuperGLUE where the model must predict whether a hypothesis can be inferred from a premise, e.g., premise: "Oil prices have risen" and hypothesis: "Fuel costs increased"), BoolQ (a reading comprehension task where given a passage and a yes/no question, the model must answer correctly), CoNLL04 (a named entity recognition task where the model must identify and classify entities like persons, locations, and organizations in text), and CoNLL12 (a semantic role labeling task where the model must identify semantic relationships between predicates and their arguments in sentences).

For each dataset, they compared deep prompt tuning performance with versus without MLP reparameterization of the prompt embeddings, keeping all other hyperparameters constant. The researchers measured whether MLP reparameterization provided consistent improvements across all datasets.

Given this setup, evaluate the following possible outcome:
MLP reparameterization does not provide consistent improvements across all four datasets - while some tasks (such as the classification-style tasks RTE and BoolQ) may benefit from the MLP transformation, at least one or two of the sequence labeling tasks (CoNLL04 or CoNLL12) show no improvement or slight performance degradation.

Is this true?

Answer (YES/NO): NO